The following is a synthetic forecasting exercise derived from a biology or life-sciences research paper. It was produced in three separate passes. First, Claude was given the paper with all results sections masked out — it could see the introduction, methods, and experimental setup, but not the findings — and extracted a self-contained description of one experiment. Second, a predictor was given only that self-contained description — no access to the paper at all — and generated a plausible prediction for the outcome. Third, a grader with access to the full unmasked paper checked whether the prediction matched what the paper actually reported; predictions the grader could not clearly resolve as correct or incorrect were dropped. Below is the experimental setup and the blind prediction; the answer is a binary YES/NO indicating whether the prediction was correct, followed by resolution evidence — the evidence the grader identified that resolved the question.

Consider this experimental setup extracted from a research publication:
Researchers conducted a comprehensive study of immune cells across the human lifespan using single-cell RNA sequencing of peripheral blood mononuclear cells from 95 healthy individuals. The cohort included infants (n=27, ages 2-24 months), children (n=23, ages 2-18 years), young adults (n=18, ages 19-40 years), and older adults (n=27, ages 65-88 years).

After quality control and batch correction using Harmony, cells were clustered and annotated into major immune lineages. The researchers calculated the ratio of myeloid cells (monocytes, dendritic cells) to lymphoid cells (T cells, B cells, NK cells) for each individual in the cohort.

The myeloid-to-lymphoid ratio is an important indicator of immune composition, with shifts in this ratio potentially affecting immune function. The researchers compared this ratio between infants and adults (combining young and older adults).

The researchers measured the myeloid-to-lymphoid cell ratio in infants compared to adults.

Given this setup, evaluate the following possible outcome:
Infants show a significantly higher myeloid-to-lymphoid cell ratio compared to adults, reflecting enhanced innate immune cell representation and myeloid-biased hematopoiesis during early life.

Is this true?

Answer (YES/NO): NO